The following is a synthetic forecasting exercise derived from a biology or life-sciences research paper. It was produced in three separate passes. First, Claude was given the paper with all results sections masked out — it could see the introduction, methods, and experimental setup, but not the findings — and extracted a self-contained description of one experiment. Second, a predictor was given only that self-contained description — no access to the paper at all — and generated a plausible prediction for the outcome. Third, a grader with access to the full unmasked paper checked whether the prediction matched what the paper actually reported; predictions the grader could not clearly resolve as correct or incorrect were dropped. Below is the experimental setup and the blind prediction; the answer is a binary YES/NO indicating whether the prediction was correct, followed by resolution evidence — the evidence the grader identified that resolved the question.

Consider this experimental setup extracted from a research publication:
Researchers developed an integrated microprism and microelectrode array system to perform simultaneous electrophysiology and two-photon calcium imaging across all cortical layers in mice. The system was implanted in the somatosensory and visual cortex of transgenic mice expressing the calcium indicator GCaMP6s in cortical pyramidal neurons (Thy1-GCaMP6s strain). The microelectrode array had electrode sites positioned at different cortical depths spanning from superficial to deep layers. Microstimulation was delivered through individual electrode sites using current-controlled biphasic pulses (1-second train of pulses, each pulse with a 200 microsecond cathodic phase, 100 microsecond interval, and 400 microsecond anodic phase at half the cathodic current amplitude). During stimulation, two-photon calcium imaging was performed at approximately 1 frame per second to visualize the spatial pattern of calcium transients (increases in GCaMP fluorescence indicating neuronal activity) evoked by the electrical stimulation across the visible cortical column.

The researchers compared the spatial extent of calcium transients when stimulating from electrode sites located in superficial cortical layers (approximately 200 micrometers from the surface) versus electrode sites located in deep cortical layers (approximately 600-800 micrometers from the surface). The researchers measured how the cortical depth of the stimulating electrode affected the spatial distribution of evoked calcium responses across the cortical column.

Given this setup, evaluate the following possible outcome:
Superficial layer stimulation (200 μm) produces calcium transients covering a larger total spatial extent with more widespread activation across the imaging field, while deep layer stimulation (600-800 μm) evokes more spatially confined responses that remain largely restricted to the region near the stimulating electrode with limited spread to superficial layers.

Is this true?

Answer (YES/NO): NO